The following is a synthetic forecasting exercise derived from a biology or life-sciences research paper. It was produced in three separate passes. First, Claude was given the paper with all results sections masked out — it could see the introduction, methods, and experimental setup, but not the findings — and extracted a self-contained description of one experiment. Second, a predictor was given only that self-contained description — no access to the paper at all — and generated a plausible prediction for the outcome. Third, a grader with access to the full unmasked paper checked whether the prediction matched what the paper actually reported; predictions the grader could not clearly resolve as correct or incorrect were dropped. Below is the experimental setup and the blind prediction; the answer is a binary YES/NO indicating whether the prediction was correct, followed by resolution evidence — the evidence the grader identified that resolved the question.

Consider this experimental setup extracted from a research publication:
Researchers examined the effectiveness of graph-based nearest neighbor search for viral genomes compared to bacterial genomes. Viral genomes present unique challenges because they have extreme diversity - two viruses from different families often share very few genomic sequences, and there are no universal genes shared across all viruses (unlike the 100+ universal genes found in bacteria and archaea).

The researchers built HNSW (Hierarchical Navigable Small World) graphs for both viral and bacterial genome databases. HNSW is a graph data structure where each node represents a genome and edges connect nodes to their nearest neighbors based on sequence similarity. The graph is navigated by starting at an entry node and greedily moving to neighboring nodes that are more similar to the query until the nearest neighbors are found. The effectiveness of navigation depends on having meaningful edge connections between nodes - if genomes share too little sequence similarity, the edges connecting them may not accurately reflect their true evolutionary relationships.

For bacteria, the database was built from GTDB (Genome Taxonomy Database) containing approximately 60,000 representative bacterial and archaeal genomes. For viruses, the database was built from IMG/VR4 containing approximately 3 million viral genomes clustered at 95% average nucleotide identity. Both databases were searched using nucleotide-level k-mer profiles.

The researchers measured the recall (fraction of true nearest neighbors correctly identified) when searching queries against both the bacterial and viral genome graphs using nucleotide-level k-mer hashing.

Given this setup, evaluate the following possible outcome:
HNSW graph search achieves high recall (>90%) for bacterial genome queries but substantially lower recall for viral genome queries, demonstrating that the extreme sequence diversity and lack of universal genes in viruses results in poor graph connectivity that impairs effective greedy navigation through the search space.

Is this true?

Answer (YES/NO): YES